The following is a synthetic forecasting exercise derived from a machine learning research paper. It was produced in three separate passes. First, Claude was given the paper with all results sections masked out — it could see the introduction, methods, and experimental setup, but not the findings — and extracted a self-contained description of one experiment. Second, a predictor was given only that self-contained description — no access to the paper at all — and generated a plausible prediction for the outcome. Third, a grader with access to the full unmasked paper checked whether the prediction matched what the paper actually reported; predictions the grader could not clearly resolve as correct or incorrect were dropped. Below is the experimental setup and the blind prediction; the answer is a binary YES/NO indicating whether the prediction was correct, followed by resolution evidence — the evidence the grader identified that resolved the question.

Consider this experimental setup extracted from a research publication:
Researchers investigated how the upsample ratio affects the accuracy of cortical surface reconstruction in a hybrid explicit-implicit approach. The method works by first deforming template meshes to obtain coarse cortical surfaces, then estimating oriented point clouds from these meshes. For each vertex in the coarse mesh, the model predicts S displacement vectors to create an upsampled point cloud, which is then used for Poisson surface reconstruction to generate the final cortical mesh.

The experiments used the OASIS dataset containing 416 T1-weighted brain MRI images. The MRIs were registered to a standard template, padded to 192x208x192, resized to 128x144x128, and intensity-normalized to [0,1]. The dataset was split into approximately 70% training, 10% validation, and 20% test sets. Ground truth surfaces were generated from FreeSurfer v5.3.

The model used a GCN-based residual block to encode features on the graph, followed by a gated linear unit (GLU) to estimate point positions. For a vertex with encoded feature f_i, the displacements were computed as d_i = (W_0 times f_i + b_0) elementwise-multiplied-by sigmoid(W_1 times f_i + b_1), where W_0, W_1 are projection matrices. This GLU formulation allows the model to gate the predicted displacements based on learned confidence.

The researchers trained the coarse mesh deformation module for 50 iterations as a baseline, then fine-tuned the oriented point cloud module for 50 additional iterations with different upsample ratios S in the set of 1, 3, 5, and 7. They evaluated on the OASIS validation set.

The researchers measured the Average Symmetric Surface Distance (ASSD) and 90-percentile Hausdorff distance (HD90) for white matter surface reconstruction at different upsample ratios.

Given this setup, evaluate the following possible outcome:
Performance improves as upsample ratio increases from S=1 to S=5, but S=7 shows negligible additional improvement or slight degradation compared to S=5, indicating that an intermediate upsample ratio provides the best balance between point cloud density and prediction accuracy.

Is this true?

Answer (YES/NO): NO